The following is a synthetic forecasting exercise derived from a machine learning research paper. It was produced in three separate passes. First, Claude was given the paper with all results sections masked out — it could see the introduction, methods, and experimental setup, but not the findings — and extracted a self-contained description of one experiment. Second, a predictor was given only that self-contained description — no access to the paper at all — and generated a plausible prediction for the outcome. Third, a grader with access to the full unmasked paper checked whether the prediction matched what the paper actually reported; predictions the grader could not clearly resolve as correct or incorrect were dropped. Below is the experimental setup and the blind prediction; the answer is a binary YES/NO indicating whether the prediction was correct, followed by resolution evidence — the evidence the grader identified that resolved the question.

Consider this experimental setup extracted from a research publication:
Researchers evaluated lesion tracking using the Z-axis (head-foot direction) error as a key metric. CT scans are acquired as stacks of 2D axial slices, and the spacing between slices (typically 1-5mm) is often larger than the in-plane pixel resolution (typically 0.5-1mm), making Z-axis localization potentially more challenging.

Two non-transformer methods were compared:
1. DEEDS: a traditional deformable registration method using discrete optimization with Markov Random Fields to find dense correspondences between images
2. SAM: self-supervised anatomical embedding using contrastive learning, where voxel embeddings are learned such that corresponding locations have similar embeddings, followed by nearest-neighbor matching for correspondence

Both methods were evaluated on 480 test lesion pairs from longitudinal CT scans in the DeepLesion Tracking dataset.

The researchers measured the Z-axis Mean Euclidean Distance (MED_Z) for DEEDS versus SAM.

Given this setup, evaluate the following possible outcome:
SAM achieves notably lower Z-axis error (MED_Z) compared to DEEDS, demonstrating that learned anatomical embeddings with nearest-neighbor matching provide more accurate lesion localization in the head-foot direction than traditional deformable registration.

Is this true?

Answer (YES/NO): YES